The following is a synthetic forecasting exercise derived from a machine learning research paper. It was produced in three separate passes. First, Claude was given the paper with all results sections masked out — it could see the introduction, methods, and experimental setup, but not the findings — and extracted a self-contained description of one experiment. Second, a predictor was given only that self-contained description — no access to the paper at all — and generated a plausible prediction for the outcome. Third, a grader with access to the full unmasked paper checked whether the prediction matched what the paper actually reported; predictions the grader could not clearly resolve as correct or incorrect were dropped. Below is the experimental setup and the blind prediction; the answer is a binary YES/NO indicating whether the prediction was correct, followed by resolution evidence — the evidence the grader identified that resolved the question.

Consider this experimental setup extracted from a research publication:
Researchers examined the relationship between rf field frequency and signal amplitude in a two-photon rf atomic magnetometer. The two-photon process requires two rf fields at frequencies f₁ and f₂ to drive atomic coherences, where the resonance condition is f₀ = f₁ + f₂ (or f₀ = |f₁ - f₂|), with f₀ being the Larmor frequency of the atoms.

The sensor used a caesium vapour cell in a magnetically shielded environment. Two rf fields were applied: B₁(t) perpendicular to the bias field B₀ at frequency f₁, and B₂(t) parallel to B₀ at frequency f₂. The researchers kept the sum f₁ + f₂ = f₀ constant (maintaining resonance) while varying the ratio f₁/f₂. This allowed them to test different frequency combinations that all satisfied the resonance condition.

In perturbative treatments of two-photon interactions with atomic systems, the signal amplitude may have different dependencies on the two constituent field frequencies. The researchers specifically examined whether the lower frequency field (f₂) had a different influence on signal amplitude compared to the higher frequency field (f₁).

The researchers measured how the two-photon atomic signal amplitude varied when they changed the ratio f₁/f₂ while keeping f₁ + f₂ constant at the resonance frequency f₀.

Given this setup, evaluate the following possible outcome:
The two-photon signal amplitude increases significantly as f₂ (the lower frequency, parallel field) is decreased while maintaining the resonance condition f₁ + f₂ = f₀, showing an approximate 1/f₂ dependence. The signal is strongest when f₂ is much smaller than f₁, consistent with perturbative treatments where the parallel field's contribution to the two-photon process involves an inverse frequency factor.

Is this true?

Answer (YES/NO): YES